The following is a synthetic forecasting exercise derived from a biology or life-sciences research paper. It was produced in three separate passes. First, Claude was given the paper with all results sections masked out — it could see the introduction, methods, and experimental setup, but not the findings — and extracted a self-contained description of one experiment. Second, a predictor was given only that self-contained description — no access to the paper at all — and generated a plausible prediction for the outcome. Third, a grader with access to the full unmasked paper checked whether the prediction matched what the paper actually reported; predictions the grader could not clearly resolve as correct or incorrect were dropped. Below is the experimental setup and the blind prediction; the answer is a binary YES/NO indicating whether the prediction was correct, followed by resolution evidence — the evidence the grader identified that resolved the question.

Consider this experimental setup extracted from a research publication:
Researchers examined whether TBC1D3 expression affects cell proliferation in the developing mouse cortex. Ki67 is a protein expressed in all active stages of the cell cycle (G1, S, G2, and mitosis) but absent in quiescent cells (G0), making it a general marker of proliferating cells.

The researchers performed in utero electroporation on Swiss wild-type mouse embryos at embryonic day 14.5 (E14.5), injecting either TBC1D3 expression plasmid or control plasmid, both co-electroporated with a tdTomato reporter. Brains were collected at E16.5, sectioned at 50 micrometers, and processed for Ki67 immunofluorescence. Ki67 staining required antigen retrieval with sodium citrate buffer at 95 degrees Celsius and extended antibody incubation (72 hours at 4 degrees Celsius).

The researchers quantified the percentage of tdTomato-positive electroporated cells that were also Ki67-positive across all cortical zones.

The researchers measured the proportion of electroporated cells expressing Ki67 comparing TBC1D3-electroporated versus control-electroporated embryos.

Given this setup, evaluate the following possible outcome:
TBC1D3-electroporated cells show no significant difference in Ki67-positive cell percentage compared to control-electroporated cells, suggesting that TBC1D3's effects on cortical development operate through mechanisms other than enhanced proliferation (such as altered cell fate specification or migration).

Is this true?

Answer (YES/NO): YES